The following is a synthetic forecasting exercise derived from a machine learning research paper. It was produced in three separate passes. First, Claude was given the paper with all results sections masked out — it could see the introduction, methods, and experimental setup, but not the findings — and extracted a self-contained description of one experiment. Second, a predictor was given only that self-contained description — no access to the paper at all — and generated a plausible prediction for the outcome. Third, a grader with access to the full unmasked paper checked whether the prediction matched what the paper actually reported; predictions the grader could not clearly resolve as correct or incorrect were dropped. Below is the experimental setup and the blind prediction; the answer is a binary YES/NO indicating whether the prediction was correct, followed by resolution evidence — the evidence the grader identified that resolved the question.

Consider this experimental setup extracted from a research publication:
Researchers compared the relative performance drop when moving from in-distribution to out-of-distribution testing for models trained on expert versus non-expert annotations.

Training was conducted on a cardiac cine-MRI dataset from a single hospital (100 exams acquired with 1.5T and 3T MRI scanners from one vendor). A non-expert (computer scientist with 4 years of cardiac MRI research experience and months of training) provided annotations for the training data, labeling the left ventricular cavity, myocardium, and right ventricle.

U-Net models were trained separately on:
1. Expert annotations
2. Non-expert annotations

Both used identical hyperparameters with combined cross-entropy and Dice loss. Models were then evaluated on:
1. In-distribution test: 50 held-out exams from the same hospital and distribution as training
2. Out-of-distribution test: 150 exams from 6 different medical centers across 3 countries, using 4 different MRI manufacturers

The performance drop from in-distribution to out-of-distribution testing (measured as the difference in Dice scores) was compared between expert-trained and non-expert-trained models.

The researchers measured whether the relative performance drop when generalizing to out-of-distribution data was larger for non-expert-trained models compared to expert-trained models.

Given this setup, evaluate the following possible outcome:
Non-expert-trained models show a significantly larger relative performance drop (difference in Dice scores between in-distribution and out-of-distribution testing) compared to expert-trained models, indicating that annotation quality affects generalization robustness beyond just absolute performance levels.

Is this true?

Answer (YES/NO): NO